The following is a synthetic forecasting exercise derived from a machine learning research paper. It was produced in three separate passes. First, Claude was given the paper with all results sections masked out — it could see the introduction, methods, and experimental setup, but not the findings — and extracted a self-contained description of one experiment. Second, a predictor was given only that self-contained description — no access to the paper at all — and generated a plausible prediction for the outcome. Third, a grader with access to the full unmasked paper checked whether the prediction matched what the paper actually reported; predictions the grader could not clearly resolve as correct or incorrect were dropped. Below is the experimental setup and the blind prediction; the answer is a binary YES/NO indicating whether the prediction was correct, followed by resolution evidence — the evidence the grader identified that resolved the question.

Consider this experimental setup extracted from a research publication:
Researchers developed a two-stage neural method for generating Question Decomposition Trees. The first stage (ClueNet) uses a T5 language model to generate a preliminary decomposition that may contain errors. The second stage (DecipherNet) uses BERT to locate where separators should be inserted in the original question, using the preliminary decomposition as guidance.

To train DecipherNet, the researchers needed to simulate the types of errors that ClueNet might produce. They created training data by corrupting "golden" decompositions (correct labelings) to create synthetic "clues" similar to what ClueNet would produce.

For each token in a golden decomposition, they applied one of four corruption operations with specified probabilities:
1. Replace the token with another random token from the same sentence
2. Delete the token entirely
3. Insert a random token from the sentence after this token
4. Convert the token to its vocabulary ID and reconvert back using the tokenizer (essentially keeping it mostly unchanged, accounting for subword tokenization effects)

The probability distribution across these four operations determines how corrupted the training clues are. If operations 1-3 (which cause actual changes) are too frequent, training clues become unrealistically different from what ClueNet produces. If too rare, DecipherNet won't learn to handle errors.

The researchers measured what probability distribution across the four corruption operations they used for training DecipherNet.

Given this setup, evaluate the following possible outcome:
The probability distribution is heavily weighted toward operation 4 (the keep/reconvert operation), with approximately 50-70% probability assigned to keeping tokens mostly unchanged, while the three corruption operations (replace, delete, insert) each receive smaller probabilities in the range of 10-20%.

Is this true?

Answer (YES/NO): NO